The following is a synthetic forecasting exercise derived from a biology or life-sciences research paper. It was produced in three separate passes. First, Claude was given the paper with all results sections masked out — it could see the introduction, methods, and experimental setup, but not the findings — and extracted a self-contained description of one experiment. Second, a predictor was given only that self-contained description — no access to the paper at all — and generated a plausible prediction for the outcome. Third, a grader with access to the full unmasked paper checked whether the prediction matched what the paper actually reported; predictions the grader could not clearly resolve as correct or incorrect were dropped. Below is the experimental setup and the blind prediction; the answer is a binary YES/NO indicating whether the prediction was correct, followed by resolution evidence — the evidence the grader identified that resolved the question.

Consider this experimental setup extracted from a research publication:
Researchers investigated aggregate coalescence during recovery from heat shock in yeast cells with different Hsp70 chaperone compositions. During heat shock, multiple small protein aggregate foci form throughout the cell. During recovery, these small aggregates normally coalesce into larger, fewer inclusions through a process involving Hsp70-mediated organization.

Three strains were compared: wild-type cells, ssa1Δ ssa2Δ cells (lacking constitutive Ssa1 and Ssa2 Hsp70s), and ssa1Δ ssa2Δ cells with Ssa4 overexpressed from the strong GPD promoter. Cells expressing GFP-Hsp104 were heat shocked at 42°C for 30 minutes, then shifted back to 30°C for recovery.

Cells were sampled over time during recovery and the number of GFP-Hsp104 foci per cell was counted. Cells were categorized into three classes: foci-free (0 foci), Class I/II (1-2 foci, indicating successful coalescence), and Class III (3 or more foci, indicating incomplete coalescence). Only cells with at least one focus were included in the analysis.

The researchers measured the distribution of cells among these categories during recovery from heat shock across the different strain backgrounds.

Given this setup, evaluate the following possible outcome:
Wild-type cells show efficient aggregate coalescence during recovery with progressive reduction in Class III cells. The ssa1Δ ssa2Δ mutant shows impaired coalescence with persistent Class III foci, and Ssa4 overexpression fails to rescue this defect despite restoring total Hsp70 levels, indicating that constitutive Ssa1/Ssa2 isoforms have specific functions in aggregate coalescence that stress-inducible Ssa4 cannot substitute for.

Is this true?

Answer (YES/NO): NO